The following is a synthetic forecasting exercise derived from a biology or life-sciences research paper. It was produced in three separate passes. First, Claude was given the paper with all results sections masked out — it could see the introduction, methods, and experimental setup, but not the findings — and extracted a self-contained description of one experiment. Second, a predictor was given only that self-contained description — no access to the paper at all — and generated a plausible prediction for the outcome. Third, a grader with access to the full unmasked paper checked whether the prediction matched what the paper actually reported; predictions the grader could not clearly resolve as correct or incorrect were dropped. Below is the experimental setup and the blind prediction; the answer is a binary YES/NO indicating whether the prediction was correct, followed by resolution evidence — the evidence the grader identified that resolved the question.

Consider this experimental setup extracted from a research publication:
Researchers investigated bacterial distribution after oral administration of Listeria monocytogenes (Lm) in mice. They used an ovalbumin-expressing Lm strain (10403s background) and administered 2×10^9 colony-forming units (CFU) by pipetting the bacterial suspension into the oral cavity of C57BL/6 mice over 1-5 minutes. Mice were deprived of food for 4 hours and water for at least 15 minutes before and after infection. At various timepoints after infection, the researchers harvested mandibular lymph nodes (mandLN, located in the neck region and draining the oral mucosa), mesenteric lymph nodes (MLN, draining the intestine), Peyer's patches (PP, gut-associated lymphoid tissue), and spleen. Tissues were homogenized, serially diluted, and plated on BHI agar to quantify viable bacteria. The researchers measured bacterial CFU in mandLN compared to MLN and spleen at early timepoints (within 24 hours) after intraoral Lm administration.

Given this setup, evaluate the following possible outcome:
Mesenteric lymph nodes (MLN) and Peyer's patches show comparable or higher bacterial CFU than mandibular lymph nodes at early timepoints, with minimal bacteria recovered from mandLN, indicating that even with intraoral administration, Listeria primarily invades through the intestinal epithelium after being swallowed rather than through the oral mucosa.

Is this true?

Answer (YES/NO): NO